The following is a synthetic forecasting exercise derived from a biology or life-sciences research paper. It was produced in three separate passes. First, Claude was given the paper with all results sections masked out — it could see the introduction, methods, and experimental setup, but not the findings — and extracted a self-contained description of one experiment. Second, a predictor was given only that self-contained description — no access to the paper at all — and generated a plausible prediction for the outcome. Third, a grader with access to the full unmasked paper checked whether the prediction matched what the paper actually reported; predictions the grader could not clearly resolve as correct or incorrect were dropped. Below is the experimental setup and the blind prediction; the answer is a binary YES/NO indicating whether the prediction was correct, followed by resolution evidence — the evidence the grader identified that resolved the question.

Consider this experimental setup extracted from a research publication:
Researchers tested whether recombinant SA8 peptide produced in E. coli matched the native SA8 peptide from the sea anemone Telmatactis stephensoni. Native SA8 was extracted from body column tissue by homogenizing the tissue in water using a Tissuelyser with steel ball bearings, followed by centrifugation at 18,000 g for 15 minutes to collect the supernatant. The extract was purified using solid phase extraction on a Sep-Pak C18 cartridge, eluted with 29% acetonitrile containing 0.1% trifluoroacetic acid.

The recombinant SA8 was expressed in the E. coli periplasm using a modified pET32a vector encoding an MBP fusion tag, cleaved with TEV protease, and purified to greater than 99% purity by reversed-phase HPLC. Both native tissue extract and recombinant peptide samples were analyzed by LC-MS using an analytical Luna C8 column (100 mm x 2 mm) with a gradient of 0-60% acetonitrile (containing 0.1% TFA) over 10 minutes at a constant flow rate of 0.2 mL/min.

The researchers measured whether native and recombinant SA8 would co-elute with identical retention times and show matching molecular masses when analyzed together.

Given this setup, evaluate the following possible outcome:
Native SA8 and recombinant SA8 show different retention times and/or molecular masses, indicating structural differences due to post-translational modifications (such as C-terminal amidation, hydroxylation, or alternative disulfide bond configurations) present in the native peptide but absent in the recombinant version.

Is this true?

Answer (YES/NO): NO